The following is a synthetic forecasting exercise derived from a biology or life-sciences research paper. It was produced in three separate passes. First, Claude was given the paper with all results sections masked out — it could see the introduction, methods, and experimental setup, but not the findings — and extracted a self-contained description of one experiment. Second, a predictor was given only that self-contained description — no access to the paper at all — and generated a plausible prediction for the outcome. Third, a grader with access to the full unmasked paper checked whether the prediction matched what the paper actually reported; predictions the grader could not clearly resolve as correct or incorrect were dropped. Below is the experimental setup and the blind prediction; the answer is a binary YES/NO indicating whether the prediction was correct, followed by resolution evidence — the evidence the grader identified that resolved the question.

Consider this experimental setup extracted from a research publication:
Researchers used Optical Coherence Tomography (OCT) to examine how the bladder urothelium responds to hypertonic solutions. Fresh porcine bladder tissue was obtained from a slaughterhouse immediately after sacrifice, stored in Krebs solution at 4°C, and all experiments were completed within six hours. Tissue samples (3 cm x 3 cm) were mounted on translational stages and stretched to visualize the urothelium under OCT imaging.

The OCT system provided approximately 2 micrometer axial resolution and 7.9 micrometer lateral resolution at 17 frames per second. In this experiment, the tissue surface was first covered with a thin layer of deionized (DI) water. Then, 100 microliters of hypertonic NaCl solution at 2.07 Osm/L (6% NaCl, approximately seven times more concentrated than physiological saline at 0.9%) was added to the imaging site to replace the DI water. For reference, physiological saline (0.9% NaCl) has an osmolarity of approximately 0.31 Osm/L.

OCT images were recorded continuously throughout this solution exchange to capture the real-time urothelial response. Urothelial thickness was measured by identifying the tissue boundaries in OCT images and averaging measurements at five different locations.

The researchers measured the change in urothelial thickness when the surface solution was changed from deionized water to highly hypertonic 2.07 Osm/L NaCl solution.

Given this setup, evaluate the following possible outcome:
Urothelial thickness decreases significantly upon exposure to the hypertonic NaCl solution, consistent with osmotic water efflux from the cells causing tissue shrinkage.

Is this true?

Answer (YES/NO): YES